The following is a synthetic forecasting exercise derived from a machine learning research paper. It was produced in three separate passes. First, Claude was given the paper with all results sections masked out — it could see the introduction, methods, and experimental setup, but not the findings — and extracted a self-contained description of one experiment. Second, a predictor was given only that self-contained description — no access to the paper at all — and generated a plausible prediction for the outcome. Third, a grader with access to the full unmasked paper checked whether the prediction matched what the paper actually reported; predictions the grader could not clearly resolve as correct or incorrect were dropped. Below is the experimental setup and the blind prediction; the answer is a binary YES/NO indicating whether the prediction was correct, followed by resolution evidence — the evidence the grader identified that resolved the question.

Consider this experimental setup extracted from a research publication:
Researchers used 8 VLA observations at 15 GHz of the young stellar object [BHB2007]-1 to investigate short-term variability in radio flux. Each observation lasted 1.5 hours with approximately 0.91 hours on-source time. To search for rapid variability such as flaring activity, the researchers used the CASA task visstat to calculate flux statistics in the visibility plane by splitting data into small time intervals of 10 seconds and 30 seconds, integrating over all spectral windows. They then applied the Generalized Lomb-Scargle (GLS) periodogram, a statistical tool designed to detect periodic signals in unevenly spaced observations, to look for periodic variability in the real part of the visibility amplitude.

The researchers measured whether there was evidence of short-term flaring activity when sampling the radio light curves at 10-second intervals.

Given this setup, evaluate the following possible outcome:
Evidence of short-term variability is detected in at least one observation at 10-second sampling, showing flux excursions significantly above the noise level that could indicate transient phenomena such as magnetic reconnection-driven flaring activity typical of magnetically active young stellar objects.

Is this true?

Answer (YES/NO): NO